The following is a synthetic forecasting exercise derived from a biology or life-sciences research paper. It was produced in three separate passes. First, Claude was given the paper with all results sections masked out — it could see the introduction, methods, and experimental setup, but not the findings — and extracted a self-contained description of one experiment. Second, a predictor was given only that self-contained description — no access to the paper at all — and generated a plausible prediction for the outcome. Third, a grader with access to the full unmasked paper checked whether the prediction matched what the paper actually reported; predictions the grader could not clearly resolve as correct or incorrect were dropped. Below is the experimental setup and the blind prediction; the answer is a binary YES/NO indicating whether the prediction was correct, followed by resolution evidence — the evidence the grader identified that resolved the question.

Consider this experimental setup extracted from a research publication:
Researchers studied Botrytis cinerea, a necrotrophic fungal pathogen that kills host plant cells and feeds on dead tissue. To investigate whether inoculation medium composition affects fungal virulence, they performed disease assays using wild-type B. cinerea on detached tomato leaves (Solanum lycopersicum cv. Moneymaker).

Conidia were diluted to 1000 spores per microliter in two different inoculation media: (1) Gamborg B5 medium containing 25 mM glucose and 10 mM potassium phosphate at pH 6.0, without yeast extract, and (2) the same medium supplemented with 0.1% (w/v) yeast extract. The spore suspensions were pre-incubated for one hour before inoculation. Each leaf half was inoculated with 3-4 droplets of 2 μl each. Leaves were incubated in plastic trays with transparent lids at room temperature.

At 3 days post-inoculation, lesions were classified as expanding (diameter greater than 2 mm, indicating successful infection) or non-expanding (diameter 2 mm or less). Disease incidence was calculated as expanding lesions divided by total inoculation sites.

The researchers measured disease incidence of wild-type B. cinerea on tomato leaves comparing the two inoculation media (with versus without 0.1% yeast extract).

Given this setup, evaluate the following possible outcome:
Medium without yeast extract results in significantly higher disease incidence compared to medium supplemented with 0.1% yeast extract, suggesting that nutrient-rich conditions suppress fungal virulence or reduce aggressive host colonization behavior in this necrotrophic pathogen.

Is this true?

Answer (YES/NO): NO